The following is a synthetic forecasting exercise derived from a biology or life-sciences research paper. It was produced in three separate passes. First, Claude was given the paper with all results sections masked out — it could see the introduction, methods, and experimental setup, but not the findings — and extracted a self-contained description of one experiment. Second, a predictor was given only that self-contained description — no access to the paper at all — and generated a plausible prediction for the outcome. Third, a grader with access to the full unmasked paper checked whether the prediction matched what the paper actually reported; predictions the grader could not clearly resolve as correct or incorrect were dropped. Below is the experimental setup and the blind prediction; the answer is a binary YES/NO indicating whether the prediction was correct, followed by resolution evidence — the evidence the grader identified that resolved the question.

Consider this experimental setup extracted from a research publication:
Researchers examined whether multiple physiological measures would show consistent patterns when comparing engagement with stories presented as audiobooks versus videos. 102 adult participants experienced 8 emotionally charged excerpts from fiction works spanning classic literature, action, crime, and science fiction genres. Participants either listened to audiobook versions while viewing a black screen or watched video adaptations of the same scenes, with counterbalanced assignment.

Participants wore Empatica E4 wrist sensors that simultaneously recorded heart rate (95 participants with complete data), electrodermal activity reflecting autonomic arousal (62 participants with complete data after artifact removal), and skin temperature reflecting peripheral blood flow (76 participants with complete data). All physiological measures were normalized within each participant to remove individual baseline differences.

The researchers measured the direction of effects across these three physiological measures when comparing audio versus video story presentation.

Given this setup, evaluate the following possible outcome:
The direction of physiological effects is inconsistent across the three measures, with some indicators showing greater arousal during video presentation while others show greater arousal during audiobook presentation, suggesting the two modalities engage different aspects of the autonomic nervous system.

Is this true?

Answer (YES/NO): NO